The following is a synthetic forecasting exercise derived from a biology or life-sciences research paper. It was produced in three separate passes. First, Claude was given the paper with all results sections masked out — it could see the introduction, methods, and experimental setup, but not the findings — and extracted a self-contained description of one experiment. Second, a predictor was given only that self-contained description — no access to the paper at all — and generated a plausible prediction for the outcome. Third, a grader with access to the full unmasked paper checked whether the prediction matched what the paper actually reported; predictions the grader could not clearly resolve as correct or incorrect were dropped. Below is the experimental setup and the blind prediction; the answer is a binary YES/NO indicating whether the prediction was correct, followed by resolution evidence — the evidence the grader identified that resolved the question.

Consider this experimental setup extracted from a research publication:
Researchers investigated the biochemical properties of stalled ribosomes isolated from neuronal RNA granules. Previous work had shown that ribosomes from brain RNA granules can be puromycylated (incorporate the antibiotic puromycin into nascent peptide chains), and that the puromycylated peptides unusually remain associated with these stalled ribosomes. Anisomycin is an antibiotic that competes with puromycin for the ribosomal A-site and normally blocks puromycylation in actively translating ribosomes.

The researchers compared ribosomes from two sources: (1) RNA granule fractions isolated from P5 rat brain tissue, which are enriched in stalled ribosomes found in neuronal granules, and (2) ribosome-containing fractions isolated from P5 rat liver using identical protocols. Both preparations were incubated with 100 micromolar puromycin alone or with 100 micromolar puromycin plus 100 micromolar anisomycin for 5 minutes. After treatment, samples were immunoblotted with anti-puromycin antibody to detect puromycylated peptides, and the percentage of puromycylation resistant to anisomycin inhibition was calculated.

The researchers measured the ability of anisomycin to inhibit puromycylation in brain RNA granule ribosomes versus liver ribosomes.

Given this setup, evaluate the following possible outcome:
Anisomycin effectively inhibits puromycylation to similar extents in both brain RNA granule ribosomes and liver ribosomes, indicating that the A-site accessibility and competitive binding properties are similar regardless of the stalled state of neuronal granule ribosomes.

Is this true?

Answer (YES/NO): NO